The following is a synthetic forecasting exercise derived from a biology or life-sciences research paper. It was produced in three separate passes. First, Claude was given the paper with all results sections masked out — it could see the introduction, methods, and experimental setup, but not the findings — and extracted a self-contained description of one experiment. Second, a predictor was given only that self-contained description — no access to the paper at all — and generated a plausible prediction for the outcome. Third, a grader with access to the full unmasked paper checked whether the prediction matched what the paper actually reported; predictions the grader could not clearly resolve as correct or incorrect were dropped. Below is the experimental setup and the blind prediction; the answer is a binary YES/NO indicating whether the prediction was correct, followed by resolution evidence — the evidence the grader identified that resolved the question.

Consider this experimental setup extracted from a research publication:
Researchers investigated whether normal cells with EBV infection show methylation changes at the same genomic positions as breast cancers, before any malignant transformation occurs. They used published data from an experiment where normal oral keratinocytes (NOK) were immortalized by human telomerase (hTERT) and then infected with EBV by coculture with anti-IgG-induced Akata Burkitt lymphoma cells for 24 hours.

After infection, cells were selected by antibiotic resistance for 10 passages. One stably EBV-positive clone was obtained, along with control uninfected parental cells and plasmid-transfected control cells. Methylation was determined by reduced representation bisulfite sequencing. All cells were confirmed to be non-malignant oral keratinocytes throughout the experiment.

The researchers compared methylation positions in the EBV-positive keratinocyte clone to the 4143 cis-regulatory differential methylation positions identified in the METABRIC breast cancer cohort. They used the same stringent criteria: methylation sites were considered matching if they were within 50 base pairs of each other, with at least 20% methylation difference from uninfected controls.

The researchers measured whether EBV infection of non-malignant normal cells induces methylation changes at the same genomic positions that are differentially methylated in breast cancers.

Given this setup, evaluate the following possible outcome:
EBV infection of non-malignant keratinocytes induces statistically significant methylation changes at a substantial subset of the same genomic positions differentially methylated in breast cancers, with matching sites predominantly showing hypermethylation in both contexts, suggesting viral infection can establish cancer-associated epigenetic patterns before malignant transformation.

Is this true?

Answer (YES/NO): NO